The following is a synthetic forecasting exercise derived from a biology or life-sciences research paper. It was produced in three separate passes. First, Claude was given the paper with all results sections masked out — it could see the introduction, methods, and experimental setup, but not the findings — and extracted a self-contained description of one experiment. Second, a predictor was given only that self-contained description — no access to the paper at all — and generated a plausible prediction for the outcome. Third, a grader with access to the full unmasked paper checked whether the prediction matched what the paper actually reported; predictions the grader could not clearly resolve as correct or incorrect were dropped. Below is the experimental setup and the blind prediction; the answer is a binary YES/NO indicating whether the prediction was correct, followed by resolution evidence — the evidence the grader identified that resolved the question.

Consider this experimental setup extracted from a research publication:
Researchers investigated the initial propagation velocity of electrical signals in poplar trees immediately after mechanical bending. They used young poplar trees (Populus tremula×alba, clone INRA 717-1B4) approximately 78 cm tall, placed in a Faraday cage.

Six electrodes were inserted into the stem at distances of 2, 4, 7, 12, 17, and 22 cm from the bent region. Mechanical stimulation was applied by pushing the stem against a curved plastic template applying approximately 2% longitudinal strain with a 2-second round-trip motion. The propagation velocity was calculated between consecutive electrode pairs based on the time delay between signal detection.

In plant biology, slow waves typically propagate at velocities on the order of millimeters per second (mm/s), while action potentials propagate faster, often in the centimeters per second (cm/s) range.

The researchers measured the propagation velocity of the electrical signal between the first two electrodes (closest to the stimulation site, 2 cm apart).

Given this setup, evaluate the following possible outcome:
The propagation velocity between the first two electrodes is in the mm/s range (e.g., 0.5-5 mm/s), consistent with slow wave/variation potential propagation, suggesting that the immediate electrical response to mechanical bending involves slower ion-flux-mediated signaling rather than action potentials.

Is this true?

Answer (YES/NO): NO